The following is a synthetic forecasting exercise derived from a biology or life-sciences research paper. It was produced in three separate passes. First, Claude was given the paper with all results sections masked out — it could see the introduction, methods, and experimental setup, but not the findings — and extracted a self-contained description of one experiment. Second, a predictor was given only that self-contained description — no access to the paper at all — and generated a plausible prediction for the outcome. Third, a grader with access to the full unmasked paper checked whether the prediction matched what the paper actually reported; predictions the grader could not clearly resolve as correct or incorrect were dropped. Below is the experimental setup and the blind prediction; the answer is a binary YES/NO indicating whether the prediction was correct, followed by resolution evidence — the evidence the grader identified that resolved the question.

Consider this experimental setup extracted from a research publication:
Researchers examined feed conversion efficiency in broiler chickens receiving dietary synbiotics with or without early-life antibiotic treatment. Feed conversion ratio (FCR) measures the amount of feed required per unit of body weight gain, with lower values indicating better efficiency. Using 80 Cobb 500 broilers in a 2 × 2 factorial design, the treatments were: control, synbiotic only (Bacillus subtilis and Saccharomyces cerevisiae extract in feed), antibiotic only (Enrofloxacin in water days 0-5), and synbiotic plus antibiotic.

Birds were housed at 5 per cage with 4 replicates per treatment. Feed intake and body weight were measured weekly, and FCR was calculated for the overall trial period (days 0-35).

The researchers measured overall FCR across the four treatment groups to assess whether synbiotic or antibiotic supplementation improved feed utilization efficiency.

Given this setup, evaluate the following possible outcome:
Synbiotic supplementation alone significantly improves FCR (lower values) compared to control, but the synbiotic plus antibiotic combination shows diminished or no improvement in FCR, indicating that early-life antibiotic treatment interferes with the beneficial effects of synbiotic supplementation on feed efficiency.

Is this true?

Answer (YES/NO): NO